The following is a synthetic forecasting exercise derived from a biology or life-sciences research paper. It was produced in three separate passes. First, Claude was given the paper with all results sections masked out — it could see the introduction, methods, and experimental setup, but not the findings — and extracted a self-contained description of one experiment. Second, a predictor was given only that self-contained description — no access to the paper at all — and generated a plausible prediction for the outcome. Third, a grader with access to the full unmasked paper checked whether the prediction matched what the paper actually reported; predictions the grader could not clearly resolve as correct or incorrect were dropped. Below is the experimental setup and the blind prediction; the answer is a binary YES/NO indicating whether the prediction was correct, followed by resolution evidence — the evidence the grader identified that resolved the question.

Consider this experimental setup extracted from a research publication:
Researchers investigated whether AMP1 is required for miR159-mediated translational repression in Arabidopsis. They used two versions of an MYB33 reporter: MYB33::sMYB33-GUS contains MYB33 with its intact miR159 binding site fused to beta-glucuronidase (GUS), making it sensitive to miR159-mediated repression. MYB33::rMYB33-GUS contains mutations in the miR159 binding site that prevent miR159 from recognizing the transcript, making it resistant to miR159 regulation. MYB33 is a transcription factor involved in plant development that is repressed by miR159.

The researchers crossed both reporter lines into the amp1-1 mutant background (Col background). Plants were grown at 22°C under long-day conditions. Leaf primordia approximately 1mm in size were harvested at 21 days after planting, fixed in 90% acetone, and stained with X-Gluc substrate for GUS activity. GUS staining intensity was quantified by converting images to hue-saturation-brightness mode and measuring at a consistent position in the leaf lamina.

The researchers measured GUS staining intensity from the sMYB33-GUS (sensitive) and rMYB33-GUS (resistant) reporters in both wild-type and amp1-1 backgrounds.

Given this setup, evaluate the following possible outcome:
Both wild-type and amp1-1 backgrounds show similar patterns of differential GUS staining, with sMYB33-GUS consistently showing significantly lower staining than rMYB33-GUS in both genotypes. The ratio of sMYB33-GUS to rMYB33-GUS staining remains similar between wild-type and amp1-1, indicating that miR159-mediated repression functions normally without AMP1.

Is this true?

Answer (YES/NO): YES